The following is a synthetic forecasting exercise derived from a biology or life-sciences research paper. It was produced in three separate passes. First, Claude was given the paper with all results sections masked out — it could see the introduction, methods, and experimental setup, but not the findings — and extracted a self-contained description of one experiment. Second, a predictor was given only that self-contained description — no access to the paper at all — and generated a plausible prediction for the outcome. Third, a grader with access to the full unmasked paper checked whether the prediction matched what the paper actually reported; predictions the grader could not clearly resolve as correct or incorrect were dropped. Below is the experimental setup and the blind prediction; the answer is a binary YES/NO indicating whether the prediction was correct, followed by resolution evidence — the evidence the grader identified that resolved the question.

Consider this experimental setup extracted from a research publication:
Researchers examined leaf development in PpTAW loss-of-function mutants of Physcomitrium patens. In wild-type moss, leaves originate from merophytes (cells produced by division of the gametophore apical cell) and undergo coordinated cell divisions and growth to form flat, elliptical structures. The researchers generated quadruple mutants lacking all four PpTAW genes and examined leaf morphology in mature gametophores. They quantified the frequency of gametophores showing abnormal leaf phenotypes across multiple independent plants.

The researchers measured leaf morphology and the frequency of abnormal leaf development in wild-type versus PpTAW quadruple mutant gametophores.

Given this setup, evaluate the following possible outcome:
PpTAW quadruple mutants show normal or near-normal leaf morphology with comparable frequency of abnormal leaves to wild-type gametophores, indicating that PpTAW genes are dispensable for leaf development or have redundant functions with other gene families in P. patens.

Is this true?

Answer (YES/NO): NO